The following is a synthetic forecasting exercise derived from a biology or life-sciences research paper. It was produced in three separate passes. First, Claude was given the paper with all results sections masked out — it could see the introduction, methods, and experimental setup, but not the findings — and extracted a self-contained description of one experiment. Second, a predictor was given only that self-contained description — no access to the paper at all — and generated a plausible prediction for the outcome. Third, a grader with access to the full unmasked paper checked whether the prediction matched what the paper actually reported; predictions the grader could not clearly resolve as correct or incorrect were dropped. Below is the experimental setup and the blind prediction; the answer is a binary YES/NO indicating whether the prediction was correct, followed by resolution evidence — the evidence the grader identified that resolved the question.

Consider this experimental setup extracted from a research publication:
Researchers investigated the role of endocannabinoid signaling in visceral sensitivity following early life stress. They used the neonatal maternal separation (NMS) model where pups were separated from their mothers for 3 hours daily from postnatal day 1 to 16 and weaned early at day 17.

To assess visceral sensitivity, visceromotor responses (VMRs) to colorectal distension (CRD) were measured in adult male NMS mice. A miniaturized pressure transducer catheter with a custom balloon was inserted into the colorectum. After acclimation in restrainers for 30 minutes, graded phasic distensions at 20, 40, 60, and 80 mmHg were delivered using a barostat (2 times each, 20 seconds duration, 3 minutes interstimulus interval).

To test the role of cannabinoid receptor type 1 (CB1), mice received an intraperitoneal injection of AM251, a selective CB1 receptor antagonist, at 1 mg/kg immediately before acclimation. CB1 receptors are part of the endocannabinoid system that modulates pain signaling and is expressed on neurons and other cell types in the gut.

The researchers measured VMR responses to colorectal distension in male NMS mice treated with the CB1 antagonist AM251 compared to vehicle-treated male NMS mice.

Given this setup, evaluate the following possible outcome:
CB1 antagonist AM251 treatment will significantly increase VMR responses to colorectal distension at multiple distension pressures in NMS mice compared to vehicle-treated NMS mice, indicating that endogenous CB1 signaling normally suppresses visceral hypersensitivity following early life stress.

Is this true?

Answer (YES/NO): NO